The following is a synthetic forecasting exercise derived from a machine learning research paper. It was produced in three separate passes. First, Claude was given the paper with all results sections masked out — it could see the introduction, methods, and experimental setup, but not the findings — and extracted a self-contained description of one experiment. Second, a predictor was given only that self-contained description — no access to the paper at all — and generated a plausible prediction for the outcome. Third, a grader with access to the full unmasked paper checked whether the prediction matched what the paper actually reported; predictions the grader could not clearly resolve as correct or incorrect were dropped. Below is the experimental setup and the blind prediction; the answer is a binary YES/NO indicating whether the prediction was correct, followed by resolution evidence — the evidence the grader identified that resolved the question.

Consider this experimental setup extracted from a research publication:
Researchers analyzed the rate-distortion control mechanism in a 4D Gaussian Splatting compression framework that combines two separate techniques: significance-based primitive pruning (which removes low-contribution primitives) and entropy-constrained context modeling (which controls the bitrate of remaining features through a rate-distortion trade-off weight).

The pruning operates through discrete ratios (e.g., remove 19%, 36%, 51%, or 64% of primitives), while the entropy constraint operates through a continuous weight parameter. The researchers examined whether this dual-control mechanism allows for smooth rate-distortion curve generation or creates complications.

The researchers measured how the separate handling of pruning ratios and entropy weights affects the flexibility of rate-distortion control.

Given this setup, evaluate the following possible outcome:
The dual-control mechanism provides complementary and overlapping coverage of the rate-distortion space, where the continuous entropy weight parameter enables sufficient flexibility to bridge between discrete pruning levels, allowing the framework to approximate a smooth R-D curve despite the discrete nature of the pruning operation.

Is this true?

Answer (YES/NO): NO